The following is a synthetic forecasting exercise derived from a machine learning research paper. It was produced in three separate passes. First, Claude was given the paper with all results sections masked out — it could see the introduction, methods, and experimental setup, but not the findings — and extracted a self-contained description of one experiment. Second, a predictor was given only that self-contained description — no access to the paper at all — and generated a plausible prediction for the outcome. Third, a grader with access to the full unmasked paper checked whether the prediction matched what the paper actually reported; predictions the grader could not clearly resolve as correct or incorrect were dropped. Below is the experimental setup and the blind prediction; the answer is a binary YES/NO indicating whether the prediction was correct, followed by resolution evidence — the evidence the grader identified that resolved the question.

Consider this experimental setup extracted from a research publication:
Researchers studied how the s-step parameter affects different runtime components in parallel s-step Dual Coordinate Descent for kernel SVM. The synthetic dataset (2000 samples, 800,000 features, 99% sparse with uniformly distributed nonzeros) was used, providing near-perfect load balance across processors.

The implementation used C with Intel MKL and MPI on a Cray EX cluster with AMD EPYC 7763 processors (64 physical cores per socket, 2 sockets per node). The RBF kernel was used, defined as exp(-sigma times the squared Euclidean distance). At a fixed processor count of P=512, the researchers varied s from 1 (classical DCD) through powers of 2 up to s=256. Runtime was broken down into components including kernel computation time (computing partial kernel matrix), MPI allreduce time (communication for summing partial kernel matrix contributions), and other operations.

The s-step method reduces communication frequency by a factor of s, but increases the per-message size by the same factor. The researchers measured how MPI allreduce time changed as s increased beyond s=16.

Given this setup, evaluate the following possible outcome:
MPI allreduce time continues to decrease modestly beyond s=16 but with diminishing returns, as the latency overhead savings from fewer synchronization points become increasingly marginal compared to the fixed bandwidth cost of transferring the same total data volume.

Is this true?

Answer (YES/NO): NO